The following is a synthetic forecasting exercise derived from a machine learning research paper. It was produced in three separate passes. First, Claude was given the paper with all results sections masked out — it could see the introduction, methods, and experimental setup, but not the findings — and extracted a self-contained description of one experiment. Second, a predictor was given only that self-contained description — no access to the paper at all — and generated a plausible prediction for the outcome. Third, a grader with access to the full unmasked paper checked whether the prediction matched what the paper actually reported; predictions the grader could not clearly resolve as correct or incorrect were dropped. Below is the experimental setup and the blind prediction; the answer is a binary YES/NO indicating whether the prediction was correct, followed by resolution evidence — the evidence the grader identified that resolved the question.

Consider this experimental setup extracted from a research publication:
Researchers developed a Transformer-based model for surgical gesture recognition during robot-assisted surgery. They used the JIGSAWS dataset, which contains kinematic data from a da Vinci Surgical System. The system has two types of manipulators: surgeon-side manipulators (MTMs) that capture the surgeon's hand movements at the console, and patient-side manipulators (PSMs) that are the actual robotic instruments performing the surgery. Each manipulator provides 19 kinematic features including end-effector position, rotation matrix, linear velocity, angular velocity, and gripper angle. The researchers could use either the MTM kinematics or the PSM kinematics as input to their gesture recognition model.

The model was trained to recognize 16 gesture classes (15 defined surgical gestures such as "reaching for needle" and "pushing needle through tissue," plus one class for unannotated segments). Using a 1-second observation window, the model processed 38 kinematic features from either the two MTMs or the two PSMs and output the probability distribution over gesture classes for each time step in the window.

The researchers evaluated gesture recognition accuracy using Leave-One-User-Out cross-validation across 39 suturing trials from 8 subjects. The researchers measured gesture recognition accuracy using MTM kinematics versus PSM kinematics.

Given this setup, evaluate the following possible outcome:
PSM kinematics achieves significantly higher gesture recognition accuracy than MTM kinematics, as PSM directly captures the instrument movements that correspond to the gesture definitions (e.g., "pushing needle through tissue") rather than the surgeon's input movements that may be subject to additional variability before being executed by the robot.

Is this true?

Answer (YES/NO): NO